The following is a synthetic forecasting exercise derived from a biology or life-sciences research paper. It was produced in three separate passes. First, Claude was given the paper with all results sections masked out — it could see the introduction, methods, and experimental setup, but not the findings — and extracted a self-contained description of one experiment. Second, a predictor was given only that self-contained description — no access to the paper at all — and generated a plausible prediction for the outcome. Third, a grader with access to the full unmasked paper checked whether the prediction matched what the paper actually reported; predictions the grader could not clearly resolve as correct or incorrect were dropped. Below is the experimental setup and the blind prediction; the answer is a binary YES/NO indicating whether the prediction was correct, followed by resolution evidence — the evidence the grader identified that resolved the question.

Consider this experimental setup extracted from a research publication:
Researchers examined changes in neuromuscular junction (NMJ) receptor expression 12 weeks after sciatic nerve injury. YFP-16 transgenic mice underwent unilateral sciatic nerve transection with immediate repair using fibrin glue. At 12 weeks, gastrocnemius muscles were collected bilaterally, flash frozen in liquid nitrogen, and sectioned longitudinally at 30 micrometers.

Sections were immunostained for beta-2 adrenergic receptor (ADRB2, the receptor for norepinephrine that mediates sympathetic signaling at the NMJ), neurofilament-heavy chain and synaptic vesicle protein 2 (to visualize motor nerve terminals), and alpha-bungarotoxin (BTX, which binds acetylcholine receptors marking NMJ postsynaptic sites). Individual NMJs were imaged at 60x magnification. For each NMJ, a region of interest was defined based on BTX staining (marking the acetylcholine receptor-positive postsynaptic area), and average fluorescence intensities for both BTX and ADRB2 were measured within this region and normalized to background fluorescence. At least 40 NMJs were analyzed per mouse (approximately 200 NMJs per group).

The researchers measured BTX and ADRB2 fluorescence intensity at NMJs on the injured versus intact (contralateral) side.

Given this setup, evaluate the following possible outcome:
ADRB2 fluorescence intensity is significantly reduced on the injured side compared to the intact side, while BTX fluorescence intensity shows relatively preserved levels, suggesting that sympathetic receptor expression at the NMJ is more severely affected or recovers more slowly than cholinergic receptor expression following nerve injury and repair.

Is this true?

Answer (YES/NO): NO